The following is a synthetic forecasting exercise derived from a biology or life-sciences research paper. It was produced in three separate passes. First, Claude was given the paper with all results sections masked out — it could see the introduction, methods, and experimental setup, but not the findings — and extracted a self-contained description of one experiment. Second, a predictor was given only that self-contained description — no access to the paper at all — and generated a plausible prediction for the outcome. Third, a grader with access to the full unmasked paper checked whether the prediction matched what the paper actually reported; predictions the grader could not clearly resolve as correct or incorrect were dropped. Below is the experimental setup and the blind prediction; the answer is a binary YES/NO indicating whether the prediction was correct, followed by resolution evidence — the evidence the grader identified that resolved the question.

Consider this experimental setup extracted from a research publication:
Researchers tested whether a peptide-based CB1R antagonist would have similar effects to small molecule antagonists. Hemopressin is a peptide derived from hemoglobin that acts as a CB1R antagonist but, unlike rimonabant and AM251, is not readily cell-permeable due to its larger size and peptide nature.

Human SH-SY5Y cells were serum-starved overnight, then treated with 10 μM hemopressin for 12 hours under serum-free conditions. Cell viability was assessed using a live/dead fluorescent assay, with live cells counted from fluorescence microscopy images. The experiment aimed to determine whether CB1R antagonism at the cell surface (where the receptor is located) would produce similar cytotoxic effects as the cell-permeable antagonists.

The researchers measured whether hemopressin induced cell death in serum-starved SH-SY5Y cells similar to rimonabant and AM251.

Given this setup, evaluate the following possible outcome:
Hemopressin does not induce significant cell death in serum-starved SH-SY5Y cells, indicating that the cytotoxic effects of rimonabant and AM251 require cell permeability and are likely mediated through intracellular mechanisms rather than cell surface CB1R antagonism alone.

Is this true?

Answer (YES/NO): YES